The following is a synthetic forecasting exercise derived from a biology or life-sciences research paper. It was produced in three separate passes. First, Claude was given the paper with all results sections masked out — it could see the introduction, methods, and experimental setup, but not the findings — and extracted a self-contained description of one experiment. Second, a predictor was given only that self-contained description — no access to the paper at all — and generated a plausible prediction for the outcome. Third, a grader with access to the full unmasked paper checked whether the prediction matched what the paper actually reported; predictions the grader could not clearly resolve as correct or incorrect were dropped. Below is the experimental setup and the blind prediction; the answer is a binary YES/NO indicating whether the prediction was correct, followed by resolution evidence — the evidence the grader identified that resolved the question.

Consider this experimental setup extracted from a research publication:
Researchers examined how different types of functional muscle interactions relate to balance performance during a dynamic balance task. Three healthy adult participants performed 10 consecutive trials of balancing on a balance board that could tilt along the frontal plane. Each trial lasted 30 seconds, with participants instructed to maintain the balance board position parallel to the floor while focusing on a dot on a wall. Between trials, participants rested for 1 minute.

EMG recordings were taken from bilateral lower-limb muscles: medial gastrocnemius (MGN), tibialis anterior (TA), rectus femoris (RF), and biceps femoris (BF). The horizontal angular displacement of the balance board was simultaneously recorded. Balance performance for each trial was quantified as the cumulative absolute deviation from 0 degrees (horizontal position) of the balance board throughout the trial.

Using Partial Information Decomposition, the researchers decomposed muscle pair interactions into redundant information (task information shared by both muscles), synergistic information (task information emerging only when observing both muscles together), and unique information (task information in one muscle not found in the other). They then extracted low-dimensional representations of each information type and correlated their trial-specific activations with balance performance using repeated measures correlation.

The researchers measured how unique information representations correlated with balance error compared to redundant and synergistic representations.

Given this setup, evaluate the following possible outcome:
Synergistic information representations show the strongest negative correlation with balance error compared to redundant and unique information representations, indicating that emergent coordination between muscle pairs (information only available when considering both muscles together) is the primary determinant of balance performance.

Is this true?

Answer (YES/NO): NO